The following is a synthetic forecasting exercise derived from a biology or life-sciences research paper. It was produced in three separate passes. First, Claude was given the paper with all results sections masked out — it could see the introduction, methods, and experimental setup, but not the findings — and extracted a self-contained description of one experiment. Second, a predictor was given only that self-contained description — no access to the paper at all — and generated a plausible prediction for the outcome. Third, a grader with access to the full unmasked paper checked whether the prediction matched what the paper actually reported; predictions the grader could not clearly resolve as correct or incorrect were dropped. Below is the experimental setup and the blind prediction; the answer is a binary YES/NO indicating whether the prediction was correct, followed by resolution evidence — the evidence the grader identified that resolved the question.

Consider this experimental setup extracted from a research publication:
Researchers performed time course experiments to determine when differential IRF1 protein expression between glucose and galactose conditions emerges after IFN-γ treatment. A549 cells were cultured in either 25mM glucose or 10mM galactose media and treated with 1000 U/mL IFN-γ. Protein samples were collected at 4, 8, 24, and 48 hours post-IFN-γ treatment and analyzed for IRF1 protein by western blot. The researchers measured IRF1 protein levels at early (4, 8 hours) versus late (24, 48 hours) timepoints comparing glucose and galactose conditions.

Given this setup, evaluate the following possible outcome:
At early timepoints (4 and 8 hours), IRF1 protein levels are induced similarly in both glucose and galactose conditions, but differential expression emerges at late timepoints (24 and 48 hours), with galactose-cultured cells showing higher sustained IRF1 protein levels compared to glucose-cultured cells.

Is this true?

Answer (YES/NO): NO